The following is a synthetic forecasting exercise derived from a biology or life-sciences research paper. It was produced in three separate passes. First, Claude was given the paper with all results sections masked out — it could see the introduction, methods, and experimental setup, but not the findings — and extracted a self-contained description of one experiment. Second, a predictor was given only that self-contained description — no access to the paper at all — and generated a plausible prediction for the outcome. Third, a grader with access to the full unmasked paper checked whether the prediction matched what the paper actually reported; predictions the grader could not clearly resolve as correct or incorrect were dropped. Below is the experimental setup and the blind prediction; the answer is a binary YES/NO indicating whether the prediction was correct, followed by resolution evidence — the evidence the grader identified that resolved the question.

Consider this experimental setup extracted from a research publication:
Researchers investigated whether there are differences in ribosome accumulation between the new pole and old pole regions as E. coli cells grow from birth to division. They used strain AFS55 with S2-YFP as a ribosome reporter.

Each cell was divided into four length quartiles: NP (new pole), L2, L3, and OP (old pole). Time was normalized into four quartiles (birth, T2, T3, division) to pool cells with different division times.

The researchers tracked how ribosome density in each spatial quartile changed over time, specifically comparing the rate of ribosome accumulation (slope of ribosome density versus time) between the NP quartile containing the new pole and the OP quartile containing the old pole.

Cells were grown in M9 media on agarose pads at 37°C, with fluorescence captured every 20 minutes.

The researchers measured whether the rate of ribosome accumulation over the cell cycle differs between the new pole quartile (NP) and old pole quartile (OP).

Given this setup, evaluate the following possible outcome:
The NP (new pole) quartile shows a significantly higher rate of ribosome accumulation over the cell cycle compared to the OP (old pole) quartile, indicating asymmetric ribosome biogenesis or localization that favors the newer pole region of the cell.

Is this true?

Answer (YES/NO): NO